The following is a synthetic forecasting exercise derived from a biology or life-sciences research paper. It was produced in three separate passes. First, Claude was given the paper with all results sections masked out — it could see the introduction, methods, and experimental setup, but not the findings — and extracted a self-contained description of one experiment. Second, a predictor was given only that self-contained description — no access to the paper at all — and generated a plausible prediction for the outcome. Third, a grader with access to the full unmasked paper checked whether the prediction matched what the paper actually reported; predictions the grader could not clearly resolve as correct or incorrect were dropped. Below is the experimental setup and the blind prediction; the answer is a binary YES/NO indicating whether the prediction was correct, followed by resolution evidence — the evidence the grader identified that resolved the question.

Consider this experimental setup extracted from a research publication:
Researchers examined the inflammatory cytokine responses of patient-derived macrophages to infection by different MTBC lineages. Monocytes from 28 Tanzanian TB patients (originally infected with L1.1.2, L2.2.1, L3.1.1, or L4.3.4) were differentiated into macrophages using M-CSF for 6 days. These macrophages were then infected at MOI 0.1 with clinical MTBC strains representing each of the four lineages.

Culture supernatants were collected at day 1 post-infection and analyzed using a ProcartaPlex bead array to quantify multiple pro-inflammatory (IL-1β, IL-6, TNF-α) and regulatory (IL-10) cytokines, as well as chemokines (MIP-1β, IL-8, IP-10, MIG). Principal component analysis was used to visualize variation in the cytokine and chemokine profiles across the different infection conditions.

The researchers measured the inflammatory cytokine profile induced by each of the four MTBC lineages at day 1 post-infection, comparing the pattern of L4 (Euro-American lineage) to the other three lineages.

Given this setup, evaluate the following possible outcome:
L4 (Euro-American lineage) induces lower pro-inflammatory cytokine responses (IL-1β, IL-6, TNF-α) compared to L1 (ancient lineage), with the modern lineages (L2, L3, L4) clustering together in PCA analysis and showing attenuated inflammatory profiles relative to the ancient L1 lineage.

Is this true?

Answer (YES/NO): NO